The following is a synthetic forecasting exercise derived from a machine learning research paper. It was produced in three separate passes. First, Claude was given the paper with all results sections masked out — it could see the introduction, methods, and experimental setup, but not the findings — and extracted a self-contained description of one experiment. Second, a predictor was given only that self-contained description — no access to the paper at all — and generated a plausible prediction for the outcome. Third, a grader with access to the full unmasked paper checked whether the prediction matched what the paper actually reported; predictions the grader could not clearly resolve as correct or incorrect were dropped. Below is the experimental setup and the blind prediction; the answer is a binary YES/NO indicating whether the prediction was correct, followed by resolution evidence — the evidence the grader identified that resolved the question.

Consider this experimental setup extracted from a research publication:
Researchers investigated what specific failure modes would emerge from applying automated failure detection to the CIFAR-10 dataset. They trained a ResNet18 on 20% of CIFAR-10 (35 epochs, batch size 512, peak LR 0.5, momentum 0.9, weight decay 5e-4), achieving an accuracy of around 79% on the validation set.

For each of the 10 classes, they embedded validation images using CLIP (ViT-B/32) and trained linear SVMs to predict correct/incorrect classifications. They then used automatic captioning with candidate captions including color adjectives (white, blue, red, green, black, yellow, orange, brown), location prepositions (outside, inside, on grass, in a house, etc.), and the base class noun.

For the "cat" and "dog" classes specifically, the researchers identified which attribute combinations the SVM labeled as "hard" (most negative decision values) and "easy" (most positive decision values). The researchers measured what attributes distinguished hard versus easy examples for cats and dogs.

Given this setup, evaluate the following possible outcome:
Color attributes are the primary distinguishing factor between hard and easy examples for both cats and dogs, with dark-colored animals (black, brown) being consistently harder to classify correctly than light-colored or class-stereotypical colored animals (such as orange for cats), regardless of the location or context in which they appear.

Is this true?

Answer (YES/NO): NO